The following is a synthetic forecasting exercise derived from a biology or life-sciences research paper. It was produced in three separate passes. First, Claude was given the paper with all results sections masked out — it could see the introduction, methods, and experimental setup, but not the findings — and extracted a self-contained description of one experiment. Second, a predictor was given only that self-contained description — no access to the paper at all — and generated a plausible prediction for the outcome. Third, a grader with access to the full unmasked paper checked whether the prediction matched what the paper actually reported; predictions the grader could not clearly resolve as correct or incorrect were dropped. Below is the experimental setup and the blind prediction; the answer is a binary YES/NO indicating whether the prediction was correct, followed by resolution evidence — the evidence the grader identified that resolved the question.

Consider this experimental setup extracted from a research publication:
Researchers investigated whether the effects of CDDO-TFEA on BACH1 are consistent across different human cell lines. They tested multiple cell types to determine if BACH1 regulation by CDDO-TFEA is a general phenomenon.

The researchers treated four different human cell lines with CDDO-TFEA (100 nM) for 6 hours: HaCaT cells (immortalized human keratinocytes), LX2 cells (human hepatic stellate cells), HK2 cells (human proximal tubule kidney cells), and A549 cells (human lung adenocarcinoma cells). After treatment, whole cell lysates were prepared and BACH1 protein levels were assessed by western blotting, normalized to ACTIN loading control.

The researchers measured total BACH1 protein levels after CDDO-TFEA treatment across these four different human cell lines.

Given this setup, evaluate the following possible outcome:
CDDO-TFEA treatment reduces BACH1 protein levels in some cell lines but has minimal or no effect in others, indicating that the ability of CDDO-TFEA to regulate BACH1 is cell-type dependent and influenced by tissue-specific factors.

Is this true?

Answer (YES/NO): YES